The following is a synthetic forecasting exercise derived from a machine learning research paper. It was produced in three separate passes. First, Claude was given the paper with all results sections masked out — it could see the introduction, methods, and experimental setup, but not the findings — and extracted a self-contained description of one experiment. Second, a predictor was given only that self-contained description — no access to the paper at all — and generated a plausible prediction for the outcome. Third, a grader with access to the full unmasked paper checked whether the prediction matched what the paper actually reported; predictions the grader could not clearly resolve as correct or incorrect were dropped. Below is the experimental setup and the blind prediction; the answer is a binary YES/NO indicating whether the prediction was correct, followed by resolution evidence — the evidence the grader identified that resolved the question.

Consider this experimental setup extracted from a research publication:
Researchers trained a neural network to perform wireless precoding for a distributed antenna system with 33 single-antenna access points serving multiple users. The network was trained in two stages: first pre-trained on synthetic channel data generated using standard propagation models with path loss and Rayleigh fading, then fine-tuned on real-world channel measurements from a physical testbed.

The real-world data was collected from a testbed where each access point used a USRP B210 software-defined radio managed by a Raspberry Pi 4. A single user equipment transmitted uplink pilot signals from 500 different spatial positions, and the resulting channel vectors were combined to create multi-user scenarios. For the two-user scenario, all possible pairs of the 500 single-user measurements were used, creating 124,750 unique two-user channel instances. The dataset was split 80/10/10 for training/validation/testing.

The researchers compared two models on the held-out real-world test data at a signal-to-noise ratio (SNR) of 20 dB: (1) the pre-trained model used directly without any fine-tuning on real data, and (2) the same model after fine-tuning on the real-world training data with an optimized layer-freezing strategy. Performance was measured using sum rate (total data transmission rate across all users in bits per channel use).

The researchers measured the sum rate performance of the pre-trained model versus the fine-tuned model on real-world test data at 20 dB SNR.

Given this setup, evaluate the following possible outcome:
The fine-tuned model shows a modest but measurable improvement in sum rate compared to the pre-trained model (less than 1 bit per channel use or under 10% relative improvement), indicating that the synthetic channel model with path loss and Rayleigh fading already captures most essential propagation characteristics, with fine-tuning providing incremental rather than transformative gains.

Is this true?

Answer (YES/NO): NO